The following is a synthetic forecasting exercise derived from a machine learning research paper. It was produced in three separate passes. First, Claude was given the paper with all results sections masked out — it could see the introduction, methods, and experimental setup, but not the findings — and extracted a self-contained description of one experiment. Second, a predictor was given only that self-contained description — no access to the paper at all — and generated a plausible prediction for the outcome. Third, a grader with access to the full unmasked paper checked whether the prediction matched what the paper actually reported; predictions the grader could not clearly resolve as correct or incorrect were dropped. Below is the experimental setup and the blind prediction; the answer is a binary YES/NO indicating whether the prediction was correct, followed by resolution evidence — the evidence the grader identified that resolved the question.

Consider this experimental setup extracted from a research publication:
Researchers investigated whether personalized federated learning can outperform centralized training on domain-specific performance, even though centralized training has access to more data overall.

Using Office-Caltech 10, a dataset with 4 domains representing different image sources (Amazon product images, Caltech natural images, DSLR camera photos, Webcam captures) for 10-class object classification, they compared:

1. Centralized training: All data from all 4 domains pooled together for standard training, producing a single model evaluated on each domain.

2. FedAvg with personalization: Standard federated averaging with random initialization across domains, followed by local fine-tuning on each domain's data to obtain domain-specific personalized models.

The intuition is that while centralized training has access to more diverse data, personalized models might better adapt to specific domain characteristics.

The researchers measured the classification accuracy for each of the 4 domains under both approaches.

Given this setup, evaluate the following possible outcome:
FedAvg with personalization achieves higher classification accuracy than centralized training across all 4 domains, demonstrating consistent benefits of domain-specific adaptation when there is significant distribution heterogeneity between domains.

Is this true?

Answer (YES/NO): NO